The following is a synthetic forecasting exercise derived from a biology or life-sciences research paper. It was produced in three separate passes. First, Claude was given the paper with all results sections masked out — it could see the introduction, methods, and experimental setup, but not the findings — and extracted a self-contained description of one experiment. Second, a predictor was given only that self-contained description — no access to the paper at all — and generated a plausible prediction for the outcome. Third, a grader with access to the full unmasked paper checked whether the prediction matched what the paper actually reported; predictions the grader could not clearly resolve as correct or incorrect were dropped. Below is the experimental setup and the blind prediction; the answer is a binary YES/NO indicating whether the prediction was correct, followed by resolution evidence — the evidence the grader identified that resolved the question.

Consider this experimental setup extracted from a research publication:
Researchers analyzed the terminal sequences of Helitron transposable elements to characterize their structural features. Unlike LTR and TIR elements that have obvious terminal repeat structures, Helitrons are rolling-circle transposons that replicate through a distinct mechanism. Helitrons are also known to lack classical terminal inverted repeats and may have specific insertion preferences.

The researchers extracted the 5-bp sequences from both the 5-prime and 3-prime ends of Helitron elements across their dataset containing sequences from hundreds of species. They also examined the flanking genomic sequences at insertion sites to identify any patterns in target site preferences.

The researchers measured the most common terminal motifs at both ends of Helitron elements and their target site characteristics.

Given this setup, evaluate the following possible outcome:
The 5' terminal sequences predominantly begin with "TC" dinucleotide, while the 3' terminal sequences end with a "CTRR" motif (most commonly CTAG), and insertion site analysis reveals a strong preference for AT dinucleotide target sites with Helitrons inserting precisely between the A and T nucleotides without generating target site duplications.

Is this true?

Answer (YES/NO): NO